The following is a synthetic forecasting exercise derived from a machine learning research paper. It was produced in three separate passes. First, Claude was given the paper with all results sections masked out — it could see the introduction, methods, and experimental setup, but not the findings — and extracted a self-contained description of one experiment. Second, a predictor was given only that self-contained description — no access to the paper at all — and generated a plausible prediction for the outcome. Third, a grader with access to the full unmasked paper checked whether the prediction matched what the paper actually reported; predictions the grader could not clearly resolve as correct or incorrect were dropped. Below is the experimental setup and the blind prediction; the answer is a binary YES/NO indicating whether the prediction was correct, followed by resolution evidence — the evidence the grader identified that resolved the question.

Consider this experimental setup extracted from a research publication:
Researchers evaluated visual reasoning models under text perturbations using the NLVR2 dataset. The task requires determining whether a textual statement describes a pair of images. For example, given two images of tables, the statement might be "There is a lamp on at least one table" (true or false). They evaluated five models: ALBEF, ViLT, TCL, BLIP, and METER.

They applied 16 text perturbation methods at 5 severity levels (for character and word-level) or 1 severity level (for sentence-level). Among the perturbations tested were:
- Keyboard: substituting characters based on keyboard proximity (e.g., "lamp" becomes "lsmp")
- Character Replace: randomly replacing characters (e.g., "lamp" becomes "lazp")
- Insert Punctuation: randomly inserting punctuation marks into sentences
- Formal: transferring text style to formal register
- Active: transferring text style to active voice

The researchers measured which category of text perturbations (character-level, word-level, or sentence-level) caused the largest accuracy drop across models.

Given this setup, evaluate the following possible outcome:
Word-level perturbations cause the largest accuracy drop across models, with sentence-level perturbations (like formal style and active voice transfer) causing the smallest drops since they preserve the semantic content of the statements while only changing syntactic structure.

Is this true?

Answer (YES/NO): NO